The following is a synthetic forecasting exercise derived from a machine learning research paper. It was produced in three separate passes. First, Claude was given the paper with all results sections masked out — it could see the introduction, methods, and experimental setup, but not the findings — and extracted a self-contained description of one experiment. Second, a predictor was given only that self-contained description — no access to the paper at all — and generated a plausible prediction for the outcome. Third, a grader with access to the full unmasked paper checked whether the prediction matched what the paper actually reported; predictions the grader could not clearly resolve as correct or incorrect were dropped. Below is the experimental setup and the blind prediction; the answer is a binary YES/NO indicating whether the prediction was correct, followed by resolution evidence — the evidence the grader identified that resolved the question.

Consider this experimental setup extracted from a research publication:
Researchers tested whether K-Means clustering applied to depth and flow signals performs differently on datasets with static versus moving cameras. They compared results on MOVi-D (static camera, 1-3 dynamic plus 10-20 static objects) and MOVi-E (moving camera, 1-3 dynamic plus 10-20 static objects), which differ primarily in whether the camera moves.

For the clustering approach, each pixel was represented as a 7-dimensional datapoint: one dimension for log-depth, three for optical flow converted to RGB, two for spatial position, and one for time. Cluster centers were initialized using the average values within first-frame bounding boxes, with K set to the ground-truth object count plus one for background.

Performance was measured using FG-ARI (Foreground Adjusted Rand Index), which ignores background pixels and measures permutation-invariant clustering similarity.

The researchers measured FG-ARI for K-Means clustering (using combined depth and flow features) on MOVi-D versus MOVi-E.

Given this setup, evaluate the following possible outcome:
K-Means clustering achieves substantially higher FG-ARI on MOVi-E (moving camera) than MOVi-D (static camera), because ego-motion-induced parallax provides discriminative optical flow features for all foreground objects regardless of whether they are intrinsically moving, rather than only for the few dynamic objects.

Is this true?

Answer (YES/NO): NO